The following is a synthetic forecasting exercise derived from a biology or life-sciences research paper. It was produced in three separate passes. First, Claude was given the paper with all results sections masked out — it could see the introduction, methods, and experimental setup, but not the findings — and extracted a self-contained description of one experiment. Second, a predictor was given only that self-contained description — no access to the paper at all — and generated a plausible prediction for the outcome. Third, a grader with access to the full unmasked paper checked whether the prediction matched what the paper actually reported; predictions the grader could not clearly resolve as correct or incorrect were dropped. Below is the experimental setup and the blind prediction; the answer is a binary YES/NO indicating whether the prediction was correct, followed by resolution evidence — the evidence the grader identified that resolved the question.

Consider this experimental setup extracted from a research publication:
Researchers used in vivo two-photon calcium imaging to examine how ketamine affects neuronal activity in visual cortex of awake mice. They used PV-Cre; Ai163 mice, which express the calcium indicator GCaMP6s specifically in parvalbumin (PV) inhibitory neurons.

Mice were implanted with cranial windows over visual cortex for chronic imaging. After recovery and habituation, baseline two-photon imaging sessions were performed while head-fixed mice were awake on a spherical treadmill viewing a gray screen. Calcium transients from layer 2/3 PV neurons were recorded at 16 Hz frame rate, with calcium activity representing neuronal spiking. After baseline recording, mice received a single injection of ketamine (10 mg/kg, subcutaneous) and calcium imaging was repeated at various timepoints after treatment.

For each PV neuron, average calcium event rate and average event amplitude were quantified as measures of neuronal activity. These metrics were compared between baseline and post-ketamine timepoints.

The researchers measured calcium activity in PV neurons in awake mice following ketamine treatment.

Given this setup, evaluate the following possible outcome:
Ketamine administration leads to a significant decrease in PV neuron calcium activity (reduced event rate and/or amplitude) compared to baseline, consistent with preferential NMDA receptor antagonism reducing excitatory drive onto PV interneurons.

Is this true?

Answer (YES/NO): YES